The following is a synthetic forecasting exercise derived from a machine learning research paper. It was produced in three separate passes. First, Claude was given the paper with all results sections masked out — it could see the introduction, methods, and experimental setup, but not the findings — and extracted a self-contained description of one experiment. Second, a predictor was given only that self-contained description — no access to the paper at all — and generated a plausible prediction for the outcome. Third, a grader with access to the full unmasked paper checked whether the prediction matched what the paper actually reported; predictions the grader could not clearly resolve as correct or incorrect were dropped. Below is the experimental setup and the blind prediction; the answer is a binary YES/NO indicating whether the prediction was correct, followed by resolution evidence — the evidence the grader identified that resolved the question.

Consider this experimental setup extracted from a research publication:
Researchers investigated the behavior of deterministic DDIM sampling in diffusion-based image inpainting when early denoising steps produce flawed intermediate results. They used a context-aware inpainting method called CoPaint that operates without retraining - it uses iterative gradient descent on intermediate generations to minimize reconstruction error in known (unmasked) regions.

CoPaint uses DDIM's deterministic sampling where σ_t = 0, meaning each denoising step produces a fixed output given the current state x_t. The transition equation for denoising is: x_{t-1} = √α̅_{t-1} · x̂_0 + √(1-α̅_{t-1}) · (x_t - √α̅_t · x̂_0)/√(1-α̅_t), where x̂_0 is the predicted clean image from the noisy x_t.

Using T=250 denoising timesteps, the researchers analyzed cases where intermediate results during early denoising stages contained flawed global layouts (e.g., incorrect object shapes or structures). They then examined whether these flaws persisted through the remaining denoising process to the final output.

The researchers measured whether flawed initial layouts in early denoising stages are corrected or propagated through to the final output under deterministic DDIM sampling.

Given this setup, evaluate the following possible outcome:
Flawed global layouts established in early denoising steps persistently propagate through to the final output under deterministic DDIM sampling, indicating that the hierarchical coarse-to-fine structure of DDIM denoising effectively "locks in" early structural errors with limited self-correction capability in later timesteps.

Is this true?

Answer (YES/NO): YES